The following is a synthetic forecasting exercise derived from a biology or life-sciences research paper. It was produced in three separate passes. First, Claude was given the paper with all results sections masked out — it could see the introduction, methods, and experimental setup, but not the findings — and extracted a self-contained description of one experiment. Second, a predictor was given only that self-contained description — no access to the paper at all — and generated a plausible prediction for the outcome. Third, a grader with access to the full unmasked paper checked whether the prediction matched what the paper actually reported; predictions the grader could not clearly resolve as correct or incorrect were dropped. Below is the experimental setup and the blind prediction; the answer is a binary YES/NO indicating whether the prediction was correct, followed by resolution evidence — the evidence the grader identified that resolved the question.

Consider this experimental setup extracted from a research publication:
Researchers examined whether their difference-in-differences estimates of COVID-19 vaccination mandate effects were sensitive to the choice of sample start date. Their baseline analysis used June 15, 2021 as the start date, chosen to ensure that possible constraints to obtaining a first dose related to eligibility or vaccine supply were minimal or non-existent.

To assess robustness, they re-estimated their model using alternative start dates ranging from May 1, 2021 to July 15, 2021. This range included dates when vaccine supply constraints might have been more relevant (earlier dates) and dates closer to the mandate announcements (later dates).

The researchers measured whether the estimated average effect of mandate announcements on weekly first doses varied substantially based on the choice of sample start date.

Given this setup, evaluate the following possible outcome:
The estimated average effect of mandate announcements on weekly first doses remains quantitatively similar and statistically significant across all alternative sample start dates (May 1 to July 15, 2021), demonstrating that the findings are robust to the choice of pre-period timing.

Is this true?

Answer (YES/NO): YES